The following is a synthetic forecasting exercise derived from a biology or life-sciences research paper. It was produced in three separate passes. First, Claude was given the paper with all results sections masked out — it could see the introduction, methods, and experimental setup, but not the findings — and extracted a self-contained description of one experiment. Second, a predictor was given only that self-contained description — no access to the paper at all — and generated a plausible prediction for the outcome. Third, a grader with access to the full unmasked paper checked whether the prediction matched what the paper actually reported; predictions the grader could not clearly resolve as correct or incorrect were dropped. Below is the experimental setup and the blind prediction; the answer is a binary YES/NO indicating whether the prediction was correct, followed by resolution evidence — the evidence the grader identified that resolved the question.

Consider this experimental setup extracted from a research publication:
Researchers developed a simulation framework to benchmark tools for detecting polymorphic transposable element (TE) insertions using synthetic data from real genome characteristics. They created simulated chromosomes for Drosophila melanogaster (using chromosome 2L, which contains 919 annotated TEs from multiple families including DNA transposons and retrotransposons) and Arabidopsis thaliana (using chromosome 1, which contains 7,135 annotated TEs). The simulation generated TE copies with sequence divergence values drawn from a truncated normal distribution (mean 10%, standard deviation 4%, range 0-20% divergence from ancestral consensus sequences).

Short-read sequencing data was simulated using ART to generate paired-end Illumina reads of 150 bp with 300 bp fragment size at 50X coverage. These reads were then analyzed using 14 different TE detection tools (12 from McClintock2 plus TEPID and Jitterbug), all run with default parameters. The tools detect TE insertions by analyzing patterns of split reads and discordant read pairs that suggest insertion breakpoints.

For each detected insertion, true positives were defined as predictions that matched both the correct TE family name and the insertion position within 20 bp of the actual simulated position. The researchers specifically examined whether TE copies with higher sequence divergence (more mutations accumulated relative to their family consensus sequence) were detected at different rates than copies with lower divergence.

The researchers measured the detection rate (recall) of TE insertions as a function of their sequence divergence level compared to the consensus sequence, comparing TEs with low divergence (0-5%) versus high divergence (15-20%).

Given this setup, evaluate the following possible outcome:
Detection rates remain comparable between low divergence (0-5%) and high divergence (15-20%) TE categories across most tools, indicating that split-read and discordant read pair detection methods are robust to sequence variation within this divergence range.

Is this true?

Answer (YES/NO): NO